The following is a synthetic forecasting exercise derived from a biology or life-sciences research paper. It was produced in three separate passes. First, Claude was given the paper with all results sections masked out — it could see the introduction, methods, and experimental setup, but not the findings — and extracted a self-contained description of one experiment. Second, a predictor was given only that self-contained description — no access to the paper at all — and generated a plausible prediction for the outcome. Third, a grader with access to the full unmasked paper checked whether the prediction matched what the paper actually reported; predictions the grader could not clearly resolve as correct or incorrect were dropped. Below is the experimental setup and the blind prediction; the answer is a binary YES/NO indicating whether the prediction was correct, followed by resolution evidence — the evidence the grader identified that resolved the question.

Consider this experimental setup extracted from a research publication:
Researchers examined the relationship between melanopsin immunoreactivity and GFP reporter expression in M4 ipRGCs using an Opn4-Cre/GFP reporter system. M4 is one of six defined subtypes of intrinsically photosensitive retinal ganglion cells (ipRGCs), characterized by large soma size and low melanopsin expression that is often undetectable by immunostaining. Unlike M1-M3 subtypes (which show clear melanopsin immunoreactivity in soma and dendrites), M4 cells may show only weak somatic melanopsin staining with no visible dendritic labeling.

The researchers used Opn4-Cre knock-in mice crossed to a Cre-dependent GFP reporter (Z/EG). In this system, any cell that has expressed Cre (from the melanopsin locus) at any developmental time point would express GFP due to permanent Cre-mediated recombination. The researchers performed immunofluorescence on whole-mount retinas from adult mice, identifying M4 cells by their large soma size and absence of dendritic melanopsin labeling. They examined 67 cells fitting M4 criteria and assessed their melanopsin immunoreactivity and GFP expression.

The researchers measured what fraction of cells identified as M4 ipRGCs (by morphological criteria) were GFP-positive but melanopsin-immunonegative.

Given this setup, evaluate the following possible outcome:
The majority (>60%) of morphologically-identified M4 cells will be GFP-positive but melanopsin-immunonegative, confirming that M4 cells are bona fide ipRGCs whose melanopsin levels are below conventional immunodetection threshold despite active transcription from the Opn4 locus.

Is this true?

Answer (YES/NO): NO